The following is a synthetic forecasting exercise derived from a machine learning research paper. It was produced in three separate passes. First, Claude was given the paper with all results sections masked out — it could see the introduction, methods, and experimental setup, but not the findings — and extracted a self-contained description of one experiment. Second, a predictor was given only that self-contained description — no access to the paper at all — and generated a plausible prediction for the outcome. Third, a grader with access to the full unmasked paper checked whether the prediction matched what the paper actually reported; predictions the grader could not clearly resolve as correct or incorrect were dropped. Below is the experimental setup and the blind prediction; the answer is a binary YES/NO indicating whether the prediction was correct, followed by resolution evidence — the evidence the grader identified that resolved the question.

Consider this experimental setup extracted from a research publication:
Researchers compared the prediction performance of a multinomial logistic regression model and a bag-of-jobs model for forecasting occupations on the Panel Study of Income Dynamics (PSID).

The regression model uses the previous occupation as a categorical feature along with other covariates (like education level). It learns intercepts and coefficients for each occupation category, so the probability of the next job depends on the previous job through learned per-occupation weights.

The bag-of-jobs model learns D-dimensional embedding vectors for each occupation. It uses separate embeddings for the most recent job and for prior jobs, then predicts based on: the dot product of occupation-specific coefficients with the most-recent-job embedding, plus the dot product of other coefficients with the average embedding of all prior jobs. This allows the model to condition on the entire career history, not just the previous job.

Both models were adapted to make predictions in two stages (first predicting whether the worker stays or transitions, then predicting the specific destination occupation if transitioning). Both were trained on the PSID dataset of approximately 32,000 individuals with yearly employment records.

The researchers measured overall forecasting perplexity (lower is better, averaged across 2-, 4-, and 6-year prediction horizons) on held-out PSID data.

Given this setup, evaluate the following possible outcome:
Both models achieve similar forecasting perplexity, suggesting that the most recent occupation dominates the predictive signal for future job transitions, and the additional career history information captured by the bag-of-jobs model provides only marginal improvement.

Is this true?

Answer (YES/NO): YES